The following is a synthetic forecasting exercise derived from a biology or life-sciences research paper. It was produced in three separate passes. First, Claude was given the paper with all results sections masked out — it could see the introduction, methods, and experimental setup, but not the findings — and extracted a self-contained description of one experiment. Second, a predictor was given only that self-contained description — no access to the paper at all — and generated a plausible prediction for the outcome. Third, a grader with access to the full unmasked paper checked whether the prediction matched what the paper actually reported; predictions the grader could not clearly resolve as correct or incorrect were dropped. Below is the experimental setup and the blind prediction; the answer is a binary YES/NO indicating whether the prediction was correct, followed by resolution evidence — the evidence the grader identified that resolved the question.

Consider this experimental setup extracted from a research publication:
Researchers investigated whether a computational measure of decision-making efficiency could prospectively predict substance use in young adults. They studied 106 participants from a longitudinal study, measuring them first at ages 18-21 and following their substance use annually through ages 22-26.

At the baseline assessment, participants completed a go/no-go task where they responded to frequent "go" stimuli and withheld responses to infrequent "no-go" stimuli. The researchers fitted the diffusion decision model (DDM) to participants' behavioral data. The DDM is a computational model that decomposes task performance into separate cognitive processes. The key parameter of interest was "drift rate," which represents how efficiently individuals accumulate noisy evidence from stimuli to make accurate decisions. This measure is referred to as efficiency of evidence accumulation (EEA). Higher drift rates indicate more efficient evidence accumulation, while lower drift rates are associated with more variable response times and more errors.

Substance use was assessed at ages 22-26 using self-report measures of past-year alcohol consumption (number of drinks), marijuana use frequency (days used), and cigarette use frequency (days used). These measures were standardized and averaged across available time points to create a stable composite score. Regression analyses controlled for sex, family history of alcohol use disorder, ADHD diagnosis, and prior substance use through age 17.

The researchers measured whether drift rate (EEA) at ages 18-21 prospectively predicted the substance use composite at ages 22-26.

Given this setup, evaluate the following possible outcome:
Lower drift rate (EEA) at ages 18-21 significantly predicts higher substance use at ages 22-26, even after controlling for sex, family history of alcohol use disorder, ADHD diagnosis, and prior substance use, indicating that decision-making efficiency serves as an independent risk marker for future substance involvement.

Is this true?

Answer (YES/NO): YES